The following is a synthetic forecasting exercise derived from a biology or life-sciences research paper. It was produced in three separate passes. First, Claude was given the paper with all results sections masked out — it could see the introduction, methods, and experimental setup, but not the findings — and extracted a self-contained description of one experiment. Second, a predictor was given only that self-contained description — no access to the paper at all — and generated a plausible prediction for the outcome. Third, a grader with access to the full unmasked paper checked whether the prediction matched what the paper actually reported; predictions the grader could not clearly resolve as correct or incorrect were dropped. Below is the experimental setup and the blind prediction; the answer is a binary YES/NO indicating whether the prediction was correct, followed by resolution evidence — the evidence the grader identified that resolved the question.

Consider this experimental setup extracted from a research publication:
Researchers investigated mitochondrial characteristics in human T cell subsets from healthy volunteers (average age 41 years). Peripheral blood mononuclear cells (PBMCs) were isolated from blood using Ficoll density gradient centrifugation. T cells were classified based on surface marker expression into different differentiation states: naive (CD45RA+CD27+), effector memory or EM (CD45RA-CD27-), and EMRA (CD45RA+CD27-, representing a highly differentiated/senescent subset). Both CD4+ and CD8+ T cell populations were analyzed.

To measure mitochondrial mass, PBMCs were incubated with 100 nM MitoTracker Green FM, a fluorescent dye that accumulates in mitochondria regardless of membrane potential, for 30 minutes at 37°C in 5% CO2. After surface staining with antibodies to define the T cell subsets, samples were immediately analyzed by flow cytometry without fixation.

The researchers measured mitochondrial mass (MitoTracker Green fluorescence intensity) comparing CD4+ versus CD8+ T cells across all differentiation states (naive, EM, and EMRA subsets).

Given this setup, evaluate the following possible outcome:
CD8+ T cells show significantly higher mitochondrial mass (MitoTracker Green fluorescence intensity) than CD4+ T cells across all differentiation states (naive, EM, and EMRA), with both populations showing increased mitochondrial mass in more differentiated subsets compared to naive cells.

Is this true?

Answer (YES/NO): NO